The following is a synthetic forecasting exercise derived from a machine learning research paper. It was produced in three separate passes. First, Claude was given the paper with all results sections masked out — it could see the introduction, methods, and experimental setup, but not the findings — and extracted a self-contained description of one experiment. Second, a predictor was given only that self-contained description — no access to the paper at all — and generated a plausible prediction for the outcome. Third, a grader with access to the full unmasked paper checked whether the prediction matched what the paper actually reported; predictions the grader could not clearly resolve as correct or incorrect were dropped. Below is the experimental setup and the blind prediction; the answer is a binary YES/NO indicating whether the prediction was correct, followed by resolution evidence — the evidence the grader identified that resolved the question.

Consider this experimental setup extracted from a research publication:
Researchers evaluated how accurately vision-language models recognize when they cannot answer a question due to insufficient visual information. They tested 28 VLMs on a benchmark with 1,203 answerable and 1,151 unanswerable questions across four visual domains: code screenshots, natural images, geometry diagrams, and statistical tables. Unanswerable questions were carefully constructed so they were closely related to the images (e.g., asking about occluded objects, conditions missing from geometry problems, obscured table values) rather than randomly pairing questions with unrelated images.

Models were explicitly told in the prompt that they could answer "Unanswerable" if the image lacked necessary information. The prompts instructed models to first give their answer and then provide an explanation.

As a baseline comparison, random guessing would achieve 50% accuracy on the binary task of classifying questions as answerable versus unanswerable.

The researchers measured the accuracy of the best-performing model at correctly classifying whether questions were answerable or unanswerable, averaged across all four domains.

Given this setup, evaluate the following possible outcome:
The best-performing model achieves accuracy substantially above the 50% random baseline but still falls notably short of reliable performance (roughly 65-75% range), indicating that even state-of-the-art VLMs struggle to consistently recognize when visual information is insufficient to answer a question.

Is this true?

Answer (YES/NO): YES